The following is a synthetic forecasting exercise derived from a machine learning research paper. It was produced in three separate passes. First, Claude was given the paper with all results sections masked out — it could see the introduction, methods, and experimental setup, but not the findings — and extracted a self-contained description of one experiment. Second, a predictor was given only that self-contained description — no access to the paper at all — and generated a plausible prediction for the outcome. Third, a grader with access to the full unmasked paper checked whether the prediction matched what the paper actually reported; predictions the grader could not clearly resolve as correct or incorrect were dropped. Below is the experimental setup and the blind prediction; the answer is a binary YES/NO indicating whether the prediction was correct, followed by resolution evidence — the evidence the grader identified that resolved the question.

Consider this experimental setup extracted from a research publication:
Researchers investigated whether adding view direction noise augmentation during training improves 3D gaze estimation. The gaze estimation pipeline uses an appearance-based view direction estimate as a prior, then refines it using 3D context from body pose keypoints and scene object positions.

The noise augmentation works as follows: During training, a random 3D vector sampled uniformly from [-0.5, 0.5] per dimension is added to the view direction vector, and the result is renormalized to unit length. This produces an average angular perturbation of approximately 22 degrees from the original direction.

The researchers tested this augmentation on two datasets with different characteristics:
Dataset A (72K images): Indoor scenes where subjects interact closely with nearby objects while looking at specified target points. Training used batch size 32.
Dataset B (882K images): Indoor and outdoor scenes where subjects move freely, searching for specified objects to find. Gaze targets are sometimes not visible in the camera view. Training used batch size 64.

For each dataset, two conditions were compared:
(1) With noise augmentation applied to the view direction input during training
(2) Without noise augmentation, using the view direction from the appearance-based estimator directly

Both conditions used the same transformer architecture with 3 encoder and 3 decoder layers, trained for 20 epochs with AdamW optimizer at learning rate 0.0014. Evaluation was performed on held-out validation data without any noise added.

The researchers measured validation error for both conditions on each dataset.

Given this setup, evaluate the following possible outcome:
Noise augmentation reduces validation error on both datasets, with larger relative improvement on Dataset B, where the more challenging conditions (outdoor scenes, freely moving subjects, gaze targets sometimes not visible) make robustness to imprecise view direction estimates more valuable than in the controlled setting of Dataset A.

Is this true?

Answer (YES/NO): NO